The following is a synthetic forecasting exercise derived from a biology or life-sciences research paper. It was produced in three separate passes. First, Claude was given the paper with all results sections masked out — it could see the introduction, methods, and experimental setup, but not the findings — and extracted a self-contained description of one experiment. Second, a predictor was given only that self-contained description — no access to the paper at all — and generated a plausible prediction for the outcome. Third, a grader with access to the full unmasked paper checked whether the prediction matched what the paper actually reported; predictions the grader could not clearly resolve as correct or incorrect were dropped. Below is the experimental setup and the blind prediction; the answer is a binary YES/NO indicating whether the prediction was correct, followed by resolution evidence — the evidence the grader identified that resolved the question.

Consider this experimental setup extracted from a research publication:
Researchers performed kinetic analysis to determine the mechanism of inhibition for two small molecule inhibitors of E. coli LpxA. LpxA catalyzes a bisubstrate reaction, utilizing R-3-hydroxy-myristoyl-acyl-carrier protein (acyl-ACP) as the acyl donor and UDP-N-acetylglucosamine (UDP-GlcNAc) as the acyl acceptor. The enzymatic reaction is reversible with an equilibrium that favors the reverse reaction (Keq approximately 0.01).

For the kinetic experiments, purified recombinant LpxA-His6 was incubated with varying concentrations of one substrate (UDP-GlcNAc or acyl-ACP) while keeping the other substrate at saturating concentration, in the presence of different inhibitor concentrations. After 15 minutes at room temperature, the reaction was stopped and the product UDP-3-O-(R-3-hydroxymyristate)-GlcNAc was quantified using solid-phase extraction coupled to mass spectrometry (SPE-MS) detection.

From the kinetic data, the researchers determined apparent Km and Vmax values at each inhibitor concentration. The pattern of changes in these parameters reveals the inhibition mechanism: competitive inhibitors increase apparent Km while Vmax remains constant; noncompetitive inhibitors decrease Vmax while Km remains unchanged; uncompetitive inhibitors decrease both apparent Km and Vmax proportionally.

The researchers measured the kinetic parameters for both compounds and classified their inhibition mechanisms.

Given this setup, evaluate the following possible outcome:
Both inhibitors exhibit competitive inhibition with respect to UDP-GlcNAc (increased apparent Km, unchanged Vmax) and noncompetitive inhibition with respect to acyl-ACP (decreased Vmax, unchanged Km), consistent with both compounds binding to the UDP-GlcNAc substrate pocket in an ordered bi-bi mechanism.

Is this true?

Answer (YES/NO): NO